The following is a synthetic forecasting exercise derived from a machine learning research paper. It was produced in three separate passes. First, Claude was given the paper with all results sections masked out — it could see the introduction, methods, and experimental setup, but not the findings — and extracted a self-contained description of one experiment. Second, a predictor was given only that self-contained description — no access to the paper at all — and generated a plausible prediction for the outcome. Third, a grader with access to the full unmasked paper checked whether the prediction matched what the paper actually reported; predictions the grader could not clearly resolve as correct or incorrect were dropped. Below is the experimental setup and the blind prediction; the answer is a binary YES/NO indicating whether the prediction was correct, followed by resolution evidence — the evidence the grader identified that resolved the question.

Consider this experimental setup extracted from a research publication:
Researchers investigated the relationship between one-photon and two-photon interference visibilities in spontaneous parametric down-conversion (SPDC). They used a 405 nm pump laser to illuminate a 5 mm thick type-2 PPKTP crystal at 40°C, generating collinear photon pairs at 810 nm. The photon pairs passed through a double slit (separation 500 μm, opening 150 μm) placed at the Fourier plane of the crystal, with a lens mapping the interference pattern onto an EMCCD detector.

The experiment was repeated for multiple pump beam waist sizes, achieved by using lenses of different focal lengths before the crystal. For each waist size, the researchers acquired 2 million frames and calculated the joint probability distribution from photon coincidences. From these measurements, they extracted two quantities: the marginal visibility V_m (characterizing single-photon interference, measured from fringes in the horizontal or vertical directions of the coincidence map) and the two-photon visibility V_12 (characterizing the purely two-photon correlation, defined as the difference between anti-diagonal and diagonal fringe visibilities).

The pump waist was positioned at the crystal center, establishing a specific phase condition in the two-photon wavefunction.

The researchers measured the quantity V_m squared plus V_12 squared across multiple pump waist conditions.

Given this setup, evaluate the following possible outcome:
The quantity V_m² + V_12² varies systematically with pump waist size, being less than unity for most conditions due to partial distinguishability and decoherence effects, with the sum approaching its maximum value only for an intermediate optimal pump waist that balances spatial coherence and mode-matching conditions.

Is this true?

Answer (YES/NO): NO